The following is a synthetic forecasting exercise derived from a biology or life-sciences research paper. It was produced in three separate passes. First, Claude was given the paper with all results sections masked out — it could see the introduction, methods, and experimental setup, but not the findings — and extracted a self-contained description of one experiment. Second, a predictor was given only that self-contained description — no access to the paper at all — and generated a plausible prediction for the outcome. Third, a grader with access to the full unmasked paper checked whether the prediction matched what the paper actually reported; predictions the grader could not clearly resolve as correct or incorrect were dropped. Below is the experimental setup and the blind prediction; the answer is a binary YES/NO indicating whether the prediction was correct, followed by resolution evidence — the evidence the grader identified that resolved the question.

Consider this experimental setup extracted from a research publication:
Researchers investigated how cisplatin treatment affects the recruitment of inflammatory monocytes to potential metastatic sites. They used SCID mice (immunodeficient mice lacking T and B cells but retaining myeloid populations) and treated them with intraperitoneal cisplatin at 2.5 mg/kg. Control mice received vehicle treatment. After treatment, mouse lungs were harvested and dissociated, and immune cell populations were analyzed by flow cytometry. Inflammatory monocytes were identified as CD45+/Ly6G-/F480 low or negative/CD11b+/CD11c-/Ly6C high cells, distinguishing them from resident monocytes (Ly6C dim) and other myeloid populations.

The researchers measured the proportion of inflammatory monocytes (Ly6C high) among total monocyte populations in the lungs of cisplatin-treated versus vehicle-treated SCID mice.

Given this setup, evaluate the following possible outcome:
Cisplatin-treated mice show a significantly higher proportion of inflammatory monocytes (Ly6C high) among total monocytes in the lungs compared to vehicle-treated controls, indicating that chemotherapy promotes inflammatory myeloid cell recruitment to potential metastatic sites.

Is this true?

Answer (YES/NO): YES